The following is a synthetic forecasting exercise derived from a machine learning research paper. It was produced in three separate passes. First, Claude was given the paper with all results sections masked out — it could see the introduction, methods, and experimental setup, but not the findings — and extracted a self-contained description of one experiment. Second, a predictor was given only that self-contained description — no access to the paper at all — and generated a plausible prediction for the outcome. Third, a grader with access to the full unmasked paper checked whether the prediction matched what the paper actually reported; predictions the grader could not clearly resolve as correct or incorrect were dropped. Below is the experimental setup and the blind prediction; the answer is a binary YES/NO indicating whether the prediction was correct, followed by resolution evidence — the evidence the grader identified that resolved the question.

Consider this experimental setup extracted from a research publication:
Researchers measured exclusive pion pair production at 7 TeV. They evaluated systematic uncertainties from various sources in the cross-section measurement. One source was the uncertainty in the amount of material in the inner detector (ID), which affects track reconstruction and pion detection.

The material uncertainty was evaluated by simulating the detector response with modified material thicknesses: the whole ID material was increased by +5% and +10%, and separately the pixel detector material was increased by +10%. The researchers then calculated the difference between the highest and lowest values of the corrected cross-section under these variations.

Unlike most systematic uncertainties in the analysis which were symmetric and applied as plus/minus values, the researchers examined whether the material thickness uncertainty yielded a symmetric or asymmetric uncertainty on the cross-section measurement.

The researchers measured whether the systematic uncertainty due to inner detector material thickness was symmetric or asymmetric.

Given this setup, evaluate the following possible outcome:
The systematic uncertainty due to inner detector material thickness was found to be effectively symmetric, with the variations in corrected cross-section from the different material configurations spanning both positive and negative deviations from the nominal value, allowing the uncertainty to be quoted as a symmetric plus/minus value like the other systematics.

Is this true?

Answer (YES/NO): NO